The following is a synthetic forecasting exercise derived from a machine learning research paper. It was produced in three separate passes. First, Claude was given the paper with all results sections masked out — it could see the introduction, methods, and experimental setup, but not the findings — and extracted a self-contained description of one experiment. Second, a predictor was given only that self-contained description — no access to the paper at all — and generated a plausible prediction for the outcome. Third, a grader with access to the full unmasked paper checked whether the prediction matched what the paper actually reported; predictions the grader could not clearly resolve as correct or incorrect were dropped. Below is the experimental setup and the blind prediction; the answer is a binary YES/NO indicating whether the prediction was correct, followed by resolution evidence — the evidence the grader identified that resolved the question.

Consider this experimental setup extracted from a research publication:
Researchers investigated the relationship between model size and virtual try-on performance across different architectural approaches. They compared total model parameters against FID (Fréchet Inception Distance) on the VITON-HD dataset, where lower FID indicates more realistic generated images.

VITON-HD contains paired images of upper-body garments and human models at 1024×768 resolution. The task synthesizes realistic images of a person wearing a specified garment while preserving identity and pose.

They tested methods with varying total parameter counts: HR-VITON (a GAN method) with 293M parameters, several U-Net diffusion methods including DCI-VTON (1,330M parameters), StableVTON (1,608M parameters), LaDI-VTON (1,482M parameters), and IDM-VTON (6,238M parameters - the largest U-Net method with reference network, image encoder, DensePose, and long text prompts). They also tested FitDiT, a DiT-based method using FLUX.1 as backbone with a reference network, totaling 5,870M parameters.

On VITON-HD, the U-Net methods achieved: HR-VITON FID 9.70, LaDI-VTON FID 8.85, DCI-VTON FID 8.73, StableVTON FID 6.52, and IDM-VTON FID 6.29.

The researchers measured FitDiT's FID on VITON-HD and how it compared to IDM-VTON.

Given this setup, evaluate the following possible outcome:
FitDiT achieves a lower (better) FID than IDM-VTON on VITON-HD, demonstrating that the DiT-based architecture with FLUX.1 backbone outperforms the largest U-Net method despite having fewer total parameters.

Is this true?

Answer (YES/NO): YES